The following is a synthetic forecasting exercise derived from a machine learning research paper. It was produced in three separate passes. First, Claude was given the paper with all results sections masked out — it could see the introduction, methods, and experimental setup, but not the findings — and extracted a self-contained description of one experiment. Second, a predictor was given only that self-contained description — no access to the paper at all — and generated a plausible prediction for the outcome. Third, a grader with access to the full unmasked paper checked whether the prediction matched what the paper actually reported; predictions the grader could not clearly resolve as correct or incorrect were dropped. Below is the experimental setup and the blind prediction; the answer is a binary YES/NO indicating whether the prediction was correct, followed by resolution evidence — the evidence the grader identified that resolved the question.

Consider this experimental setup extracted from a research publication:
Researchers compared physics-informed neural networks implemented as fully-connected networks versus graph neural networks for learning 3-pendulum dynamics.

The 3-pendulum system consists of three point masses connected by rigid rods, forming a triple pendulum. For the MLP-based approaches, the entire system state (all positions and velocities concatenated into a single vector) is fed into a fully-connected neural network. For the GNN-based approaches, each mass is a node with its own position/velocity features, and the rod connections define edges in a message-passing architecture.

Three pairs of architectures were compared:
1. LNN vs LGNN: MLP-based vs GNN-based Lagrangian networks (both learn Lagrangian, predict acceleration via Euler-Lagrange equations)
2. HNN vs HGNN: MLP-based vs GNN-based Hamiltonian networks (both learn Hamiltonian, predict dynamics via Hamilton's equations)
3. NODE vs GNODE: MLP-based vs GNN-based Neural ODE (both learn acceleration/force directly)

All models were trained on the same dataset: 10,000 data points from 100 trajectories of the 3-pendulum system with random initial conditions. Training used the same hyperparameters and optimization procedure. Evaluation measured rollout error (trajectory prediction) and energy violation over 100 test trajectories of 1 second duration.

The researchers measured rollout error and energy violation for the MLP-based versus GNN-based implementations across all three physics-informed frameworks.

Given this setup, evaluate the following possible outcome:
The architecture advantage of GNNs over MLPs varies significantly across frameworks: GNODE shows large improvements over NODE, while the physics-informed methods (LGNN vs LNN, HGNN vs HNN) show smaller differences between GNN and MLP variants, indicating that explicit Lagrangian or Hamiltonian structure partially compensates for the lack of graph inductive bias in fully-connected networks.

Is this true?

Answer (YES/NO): NO